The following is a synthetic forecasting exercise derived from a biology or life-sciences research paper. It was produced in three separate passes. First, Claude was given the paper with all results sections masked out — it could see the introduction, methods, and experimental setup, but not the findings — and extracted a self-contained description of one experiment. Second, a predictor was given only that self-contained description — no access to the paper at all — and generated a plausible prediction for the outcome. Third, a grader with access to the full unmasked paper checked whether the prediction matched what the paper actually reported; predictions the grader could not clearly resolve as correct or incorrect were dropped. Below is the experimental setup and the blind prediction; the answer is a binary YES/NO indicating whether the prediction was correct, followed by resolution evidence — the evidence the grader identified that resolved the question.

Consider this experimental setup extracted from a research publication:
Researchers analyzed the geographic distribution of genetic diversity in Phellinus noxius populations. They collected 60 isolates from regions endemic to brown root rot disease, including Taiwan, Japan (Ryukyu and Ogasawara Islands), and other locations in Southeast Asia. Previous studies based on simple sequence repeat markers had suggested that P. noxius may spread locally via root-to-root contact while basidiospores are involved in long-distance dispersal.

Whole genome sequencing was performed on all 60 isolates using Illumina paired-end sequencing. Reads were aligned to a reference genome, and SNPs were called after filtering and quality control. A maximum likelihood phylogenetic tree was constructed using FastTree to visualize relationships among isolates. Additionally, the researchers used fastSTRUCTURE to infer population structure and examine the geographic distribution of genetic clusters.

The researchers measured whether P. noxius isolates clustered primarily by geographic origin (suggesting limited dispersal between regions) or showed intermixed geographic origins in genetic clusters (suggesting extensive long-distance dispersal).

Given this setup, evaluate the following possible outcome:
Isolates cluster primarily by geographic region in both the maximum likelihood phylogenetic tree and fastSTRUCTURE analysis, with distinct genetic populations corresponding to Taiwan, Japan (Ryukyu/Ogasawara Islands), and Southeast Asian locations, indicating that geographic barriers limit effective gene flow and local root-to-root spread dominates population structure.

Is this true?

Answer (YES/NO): NO